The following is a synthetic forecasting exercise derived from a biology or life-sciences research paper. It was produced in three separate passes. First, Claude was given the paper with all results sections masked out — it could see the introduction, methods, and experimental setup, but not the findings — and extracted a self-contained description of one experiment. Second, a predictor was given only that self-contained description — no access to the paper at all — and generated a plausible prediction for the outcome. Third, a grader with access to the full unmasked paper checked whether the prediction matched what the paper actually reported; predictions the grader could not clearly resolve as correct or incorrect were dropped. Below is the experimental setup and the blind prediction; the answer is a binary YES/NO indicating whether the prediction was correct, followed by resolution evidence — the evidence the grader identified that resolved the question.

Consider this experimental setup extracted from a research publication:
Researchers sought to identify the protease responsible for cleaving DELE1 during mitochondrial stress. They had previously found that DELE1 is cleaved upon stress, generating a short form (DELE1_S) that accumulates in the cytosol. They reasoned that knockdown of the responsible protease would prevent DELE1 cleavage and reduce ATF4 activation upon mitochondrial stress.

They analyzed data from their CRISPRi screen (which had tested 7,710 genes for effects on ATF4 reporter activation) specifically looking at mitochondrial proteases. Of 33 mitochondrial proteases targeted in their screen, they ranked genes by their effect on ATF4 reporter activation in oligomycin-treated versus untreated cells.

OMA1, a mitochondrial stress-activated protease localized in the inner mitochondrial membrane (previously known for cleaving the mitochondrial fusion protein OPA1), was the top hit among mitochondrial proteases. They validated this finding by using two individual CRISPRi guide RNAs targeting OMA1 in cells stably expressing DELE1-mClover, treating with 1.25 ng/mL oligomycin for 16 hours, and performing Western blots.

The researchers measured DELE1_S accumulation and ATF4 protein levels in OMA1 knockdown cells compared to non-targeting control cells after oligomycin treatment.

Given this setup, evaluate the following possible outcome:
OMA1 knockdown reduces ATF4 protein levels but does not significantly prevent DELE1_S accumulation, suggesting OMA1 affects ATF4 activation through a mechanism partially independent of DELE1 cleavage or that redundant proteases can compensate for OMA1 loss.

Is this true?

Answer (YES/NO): NO